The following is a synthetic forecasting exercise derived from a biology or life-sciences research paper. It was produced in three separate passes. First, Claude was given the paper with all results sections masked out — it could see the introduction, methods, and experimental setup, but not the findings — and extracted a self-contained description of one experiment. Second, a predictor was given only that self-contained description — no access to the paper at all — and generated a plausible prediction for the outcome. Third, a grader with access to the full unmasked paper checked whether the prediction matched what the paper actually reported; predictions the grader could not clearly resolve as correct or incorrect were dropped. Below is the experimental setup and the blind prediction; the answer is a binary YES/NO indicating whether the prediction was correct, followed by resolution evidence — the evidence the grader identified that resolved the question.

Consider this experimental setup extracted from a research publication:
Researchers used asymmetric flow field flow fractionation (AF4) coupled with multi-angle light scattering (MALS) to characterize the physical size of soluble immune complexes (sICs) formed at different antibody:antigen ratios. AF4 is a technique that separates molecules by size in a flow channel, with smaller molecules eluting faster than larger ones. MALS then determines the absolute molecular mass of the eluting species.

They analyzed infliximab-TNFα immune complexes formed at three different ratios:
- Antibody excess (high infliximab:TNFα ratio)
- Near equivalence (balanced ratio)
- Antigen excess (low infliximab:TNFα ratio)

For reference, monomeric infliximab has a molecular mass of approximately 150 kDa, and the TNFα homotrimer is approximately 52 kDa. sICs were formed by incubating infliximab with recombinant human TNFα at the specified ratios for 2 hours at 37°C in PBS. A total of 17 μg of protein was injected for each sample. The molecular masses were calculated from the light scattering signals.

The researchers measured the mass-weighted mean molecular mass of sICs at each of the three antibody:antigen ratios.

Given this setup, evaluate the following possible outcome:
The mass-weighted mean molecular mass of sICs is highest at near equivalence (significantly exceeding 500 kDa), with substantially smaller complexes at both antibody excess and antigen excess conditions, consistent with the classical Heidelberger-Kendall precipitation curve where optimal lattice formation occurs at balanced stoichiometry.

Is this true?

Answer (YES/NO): YES